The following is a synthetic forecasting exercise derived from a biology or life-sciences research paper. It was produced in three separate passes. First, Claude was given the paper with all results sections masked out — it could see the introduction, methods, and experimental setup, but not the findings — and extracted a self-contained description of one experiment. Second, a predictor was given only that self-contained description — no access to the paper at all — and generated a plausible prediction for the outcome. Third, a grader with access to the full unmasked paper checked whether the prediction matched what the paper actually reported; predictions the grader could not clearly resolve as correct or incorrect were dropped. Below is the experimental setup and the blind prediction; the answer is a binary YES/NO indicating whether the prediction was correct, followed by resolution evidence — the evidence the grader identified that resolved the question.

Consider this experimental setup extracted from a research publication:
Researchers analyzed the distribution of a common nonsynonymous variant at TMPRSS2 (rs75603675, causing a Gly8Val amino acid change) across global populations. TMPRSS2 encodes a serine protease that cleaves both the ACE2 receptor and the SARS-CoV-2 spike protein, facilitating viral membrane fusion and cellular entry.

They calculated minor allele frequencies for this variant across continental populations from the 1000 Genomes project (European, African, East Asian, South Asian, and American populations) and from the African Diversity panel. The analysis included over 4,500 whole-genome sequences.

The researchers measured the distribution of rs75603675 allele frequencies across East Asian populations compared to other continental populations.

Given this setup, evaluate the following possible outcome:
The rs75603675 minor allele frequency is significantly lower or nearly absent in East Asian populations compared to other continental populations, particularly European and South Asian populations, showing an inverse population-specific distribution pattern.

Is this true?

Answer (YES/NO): YES